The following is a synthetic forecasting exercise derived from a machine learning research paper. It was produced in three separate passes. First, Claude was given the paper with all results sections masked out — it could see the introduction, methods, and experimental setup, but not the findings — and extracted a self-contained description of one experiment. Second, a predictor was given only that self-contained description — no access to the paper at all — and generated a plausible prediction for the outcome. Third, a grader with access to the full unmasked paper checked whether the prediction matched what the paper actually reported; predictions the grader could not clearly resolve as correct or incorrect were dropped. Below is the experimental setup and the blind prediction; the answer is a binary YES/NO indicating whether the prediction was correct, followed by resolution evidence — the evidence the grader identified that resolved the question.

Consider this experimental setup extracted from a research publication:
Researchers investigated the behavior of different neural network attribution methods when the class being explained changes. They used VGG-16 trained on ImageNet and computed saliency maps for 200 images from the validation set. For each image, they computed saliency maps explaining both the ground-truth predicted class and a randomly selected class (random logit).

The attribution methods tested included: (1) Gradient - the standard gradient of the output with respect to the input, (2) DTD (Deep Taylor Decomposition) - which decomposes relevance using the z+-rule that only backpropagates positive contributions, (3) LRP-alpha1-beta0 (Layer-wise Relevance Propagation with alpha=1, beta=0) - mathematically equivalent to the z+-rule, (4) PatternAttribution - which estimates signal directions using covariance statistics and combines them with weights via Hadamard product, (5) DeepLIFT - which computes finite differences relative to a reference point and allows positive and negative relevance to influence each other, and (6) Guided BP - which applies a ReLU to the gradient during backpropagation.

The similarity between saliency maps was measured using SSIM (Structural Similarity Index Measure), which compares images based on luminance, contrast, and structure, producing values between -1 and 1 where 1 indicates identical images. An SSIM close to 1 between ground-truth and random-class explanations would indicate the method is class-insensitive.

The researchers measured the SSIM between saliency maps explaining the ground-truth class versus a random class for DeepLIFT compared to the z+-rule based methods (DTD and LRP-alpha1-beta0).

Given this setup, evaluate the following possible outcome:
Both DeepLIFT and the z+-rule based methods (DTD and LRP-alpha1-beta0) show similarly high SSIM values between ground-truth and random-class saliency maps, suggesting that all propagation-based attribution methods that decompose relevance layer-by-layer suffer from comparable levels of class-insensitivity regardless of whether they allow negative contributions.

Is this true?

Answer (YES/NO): NO